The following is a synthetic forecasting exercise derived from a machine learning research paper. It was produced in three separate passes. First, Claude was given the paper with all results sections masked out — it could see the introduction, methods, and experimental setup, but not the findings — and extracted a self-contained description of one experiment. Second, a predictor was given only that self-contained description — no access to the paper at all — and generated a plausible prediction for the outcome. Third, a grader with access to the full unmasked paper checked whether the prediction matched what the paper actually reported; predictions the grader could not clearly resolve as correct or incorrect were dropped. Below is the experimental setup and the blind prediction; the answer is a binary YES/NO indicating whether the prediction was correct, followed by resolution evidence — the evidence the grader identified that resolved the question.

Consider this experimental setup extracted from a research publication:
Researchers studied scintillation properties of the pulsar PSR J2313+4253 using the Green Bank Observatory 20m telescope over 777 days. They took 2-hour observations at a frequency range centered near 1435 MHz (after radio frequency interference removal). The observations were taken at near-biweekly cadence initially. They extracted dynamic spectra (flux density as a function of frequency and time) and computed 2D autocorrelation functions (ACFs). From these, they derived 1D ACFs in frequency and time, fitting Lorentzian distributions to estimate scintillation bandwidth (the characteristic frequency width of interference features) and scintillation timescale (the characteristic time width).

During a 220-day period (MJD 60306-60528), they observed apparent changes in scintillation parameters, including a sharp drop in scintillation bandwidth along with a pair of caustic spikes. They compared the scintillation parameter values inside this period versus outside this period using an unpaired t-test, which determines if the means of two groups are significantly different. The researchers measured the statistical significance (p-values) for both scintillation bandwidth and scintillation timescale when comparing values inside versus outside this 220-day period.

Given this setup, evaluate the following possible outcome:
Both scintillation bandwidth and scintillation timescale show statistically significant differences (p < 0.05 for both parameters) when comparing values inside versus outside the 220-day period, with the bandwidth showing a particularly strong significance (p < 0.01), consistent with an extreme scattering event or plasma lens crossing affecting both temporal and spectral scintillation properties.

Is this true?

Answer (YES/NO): NO